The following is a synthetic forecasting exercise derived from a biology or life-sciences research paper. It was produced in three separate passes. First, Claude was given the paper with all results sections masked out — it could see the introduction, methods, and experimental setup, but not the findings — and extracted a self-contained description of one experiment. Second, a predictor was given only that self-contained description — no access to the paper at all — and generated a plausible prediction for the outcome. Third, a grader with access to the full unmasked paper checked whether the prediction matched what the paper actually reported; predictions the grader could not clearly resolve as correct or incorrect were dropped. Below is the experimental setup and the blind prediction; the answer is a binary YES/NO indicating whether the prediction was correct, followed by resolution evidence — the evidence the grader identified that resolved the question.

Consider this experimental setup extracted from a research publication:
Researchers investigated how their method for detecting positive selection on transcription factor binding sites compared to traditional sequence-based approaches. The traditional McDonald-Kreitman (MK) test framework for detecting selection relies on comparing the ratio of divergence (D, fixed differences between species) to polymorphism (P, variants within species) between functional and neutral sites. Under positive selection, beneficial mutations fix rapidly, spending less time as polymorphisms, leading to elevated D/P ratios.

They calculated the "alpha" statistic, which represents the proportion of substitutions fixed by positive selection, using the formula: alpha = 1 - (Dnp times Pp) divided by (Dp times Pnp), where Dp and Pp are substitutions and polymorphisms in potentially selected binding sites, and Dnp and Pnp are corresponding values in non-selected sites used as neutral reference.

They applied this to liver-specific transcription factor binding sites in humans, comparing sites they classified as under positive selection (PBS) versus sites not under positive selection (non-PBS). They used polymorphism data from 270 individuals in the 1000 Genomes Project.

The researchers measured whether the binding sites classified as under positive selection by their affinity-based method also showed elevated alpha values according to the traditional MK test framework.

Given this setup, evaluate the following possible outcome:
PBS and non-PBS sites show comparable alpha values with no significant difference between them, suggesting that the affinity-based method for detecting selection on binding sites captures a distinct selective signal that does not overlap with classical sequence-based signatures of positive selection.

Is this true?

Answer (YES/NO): NO